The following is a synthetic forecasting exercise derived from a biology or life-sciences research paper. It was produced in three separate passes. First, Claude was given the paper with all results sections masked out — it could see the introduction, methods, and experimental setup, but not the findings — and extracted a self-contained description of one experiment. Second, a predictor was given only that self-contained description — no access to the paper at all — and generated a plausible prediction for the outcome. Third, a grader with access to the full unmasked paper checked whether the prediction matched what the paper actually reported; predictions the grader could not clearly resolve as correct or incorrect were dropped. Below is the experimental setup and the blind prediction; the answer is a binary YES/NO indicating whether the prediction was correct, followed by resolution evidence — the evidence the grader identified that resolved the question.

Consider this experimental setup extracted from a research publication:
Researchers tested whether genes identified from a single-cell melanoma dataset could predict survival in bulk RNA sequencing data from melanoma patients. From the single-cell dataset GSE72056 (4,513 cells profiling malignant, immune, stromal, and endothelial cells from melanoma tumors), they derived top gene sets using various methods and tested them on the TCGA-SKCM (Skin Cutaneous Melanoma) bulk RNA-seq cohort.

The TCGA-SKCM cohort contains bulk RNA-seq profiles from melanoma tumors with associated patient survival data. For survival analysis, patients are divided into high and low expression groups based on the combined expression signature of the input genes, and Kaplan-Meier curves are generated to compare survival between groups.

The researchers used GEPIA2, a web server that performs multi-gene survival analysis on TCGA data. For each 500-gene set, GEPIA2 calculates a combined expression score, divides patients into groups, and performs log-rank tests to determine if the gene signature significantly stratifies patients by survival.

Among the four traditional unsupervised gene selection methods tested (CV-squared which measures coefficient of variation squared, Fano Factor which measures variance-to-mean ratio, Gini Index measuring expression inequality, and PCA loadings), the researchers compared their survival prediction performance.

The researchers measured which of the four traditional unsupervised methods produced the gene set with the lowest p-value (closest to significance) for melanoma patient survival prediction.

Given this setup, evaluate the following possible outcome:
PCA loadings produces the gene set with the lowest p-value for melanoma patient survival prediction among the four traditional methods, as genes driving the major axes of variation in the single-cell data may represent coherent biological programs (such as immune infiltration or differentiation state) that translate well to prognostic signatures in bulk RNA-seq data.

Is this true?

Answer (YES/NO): NO